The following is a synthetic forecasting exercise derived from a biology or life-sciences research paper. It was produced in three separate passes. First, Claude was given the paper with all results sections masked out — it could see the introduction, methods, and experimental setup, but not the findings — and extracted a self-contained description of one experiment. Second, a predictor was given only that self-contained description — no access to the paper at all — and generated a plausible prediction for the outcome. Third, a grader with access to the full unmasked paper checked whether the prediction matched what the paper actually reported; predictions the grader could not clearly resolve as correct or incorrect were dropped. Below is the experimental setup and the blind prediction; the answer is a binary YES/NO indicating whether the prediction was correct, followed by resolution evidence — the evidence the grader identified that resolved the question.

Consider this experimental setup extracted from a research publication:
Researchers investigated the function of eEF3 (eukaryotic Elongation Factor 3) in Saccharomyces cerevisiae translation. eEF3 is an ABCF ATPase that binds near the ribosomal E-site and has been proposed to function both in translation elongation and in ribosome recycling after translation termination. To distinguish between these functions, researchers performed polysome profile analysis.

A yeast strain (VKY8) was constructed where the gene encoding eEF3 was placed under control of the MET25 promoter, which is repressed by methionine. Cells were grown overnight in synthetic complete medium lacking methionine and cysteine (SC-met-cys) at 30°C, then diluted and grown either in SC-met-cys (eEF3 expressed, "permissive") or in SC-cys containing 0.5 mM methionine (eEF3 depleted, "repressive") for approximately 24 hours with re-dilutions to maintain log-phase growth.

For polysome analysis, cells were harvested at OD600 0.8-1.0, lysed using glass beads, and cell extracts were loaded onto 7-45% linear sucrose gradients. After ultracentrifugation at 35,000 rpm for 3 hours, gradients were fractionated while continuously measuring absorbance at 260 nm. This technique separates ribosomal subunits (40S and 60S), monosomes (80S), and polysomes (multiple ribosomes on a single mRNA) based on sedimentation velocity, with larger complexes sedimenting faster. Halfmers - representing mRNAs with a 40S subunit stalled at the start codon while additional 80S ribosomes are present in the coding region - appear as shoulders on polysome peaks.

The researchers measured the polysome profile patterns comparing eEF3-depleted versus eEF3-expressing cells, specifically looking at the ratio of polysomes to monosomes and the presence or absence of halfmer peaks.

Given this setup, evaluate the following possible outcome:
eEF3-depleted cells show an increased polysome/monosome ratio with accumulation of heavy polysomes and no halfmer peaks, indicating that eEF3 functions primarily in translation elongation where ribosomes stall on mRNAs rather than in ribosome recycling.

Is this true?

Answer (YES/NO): NO